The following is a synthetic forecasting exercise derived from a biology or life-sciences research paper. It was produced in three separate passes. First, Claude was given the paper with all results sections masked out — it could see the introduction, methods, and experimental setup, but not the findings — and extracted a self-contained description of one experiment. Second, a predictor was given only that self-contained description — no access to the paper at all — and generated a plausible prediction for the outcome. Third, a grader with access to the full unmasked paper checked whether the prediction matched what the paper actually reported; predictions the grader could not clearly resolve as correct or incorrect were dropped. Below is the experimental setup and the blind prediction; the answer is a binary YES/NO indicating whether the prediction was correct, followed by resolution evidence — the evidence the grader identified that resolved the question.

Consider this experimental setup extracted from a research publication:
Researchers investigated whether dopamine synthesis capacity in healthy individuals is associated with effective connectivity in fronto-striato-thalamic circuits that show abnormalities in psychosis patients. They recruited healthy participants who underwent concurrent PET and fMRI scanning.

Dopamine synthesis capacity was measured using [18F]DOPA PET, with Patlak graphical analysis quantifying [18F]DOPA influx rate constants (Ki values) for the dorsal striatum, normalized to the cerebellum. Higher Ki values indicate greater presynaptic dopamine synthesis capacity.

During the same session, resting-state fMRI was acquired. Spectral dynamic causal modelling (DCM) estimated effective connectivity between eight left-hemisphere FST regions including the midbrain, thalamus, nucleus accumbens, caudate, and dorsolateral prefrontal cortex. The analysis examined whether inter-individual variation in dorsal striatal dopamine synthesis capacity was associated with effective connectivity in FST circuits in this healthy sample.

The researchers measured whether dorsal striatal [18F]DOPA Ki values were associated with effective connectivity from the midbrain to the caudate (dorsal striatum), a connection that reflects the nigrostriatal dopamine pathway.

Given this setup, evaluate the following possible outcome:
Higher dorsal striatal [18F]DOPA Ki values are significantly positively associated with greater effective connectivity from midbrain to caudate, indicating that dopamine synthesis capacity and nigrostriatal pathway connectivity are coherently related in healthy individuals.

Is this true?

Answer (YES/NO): YES